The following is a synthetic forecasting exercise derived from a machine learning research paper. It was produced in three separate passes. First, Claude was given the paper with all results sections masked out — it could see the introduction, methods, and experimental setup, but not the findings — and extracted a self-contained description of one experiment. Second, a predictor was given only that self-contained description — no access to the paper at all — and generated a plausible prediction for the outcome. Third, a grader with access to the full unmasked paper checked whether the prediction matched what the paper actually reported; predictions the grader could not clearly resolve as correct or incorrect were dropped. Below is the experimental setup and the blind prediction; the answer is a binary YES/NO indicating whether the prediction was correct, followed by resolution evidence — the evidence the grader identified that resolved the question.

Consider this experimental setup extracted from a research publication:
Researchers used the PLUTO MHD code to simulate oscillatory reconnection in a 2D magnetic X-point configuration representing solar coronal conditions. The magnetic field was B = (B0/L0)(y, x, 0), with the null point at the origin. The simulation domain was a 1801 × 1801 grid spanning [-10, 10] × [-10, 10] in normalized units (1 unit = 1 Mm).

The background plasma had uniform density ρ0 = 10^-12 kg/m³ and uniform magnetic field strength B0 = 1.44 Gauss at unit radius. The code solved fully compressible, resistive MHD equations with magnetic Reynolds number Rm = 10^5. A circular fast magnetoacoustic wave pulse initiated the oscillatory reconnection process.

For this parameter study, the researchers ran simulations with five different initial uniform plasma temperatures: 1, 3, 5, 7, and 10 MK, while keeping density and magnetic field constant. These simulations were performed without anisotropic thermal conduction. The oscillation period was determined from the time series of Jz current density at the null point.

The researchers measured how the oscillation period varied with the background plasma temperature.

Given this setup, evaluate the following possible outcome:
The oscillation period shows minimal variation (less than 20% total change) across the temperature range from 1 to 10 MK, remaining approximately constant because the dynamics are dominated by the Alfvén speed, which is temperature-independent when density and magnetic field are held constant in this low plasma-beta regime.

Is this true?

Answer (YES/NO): NO